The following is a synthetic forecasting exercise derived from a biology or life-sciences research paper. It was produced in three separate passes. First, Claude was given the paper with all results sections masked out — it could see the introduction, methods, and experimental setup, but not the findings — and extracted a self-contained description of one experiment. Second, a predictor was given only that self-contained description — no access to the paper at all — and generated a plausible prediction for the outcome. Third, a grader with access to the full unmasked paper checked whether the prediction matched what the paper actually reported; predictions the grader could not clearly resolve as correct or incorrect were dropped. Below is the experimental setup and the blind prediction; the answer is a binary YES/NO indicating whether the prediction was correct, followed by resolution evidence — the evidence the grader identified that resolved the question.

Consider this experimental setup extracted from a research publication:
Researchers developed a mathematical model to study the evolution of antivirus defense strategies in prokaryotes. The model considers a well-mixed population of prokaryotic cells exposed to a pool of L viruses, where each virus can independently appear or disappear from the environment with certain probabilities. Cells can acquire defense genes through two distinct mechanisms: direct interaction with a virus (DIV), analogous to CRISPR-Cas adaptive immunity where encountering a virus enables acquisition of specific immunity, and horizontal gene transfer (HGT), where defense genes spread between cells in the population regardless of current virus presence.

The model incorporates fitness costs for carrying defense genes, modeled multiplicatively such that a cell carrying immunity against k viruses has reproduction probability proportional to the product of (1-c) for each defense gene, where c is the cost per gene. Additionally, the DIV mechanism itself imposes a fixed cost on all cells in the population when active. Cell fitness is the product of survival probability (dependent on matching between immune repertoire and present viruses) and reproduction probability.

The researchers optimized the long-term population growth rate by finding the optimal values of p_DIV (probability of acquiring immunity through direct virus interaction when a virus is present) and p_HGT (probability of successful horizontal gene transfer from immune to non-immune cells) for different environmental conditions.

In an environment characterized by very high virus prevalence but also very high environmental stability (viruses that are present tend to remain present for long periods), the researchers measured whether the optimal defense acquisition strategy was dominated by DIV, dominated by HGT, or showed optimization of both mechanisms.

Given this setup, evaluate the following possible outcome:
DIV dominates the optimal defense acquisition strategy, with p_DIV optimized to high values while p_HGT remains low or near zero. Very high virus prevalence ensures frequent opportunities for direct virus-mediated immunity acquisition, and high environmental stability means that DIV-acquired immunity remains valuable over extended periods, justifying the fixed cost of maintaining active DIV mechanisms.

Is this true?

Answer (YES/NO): NO